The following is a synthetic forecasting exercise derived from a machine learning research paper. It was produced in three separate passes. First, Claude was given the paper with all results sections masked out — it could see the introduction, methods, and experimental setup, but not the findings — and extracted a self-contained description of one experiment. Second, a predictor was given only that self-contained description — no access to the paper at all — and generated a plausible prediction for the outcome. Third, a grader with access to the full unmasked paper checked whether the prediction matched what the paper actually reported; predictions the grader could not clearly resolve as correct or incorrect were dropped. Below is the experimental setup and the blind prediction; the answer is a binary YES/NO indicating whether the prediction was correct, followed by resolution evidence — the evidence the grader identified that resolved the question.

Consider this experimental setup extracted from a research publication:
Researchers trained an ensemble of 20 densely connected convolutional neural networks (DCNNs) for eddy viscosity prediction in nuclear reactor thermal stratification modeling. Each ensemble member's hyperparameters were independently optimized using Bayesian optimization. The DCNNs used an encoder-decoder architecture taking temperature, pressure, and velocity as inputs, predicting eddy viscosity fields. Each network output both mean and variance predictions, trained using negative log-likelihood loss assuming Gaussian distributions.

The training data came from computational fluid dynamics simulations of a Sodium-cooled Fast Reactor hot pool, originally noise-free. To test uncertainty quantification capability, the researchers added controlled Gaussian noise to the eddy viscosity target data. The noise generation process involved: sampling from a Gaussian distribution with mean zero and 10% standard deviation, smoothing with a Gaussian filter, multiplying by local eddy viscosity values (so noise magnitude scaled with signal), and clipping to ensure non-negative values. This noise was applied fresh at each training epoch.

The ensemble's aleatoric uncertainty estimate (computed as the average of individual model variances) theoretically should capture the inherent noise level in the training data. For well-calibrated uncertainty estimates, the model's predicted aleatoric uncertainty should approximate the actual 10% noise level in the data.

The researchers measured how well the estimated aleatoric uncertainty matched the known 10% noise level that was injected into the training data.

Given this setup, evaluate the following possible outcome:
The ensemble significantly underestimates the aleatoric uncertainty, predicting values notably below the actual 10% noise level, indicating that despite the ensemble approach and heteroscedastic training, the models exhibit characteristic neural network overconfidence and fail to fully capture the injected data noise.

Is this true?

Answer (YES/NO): NO